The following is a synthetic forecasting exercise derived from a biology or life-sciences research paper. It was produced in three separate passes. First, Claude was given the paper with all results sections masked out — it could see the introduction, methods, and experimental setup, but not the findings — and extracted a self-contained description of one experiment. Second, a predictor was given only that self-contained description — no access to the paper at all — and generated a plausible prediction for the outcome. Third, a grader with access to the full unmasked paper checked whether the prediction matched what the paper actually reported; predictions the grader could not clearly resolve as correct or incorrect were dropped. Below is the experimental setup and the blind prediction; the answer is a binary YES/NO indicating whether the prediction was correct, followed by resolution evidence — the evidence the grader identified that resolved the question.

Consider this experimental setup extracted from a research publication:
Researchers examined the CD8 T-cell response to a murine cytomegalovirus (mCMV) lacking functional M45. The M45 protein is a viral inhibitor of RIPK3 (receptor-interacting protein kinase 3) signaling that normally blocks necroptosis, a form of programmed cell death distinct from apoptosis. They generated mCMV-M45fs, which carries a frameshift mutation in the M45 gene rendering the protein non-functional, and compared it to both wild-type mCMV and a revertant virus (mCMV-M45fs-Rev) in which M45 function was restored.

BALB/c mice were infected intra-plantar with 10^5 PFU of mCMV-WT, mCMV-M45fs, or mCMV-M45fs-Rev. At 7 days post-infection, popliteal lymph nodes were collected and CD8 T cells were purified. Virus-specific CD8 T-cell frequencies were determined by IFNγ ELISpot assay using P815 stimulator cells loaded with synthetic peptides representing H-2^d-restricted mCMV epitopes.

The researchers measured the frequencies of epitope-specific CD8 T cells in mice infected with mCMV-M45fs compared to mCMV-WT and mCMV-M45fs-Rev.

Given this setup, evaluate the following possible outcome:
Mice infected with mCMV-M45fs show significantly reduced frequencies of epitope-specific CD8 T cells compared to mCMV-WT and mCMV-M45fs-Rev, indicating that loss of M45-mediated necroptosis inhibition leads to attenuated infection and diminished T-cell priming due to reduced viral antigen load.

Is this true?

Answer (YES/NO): NO